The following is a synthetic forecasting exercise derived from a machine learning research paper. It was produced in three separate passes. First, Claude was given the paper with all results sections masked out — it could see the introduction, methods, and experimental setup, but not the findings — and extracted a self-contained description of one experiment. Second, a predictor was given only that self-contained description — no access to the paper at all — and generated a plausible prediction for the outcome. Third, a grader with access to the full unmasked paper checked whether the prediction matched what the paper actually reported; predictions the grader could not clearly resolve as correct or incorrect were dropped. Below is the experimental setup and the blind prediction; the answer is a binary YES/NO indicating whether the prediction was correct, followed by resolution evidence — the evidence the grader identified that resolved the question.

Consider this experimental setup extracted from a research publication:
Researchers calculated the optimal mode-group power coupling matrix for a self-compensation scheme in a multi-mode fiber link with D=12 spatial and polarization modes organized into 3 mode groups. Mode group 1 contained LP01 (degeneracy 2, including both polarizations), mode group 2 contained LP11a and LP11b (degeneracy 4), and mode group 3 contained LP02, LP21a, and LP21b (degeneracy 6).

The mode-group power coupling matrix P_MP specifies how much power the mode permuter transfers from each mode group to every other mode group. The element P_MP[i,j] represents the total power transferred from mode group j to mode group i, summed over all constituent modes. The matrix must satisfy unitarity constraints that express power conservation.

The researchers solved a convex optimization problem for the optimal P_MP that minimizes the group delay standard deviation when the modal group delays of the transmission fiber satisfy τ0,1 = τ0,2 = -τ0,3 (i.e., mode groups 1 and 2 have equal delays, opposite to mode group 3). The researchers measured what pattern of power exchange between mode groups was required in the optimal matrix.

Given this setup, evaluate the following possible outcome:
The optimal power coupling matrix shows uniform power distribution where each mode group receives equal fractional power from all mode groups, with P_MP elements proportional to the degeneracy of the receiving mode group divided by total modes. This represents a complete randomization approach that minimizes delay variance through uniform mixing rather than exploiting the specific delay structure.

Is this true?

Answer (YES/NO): NO